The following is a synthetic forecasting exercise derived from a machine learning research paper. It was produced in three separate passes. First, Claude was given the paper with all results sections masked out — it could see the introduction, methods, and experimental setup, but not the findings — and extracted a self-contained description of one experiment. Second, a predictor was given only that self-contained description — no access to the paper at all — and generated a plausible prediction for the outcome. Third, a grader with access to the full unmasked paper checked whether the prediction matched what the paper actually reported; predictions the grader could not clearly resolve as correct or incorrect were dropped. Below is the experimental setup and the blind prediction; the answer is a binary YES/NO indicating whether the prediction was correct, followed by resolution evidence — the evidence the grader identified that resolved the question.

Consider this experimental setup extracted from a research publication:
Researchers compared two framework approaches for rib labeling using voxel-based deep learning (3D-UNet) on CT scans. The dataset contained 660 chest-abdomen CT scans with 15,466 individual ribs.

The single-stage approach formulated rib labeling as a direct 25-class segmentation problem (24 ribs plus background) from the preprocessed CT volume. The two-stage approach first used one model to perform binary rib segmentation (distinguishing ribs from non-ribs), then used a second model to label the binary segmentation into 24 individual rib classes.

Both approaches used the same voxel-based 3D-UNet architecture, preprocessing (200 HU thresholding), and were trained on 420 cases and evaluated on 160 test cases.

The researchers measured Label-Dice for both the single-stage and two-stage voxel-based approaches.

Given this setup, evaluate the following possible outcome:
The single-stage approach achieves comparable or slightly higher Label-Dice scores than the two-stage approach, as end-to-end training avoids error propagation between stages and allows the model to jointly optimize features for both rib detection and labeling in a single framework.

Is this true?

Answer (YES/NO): NO